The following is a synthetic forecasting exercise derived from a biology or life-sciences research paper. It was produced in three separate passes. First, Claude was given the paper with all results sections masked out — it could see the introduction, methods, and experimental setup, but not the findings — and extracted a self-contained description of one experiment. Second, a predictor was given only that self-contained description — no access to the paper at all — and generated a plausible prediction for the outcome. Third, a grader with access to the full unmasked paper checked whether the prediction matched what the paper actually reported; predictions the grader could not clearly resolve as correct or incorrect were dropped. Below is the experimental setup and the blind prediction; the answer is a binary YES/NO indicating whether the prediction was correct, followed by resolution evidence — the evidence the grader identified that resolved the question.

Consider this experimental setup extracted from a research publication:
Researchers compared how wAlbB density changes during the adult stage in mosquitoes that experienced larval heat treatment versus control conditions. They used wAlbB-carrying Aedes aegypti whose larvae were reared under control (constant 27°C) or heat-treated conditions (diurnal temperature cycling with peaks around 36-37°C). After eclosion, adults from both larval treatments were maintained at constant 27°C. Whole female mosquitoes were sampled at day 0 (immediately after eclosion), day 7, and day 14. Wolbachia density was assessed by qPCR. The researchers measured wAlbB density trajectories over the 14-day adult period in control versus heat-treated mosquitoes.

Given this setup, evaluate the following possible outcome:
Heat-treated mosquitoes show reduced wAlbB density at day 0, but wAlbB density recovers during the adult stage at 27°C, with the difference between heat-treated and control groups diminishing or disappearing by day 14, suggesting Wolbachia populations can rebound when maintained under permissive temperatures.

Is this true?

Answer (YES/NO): YES